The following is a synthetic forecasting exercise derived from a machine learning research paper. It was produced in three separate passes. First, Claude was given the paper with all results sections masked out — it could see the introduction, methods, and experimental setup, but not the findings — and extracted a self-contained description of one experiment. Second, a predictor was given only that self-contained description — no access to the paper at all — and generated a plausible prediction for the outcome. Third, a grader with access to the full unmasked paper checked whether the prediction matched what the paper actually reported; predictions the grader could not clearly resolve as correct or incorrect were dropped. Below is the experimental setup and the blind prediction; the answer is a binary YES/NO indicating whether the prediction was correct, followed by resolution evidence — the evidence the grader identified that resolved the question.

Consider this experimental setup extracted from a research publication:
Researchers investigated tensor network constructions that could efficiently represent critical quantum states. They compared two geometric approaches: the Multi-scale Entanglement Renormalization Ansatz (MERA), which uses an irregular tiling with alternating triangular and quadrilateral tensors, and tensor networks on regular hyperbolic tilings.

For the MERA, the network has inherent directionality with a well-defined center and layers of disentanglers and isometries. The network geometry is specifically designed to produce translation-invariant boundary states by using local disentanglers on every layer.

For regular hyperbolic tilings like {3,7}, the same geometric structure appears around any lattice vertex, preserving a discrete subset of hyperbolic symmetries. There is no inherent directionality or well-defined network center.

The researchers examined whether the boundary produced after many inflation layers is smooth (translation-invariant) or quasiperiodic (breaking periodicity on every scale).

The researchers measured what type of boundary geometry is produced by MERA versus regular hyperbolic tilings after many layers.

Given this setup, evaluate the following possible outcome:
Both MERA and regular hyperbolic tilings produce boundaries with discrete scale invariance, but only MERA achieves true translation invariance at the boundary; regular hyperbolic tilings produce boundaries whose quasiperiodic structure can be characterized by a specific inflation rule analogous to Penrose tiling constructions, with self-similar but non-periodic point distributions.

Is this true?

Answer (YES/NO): NO